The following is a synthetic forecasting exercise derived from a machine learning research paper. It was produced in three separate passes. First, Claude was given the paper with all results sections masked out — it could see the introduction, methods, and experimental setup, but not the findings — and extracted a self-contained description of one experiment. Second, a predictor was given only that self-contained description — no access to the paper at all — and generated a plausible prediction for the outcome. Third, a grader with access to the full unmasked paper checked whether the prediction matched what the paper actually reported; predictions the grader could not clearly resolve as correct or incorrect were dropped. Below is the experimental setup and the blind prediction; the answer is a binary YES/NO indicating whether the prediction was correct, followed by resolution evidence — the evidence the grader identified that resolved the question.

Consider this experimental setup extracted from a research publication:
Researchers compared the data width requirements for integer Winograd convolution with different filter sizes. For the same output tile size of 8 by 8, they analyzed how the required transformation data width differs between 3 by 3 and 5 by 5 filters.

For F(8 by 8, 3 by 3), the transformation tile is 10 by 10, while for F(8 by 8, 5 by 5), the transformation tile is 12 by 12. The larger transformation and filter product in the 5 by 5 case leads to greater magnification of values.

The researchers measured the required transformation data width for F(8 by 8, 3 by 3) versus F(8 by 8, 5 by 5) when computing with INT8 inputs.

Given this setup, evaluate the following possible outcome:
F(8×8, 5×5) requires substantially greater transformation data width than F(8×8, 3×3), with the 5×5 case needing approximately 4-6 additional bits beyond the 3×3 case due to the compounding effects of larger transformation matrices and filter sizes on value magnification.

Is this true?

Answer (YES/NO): NO